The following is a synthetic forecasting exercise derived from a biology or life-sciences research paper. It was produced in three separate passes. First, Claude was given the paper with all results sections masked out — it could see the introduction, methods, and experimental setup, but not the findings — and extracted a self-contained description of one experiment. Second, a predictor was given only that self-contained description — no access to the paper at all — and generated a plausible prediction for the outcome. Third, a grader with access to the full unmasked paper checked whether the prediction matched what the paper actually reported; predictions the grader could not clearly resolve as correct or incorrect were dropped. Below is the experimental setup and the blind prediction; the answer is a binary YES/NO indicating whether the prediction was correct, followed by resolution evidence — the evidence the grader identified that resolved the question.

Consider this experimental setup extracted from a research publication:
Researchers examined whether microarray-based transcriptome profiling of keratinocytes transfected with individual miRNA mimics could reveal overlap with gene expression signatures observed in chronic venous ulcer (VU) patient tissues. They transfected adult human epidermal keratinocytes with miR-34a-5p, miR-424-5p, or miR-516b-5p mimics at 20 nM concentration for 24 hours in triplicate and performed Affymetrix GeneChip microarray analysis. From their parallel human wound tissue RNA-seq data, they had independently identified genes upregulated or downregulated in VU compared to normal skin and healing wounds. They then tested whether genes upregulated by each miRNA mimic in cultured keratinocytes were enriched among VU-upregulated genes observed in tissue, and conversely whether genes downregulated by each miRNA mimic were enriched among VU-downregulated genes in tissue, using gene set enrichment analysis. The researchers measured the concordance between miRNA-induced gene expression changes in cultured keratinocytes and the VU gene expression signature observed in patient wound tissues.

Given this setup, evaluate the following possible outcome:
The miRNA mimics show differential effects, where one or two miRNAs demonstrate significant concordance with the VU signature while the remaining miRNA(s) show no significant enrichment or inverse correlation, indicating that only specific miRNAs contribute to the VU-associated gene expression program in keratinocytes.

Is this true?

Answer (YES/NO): YES